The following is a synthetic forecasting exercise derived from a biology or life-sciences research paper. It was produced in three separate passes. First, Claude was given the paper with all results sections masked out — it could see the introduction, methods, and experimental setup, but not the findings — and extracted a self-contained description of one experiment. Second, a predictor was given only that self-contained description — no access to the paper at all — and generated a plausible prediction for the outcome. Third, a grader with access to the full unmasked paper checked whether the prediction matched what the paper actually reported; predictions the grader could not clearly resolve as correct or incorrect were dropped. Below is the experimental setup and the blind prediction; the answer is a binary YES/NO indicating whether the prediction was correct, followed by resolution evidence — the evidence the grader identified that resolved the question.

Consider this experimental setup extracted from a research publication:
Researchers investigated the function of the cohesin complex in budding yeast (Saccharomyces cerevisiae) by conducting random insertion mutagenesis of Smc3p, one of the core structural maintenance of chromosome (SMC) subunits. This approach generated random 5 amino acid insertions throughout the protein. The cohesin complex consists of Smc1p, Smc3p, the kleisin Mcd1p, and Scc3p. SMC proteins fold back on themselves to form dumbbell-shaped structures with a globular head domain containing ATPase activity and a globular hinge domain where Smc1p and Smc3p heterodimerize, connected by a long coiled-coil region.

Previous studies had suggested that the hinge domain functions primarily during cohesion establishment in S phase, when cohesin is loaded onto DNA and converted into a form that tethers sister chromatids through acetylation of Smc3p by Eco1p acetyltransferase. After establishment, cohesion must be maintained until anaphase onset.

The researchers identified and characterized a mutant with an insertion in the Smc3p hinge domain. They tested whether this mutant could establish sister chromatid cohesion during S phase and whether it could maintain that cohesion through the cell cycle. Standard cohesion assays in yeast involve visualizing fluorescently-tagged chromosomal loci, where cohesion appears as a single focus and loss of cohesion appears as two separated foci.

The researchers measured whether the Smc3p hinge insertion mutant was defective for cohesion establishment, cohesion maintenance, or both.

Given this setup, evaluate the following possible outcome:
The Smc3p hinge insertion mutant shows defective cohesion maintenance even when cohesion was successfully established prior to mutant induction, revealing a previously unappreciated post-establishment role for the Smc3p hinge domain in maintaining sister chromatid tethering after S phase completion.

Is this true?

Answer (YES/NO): YES